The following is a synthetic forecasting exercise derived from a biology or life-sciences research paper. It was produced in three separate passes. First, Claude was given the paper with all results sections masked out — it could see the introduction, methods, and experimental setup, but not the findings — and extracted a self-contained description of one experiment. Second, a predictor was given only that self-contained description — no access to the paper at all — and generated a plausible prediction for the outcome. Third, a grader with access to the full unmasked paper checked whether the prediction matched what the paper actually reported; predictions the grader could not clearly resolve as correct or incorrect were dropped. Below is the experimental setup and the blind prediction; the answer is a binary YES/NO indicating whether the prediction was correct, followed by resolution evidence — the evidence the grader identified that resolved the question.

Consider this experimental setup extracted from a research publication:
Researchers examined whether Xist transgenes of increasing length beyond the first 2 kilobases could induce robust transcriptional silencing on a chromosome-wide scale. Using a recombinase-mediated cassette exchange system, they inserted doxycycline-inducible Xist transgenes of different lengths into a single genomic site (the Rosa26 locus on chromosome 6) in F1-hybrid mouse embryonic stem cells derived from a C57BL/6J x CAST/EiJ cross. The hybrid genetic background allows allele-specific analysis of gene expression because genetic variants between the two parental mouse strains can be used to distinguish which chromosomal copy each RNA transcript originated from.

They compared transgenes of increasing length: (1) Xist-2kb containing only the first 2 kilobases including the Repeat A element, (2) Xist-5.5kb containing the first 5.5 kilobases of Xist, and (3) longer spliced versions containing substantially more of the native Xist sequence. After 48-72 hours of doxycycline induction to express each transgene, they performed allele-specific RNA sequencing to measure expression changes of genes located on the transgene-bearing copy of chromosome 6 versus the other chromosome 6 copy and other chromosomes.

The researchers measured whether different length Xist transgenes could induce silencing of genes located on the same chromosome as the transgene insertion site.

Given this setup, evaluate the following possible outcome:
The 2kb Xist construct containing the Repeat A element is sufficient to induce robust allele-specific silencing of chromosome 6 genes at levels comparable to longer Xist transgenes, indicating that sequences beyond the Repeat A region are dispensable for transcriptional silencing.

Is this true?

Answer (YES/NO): NO